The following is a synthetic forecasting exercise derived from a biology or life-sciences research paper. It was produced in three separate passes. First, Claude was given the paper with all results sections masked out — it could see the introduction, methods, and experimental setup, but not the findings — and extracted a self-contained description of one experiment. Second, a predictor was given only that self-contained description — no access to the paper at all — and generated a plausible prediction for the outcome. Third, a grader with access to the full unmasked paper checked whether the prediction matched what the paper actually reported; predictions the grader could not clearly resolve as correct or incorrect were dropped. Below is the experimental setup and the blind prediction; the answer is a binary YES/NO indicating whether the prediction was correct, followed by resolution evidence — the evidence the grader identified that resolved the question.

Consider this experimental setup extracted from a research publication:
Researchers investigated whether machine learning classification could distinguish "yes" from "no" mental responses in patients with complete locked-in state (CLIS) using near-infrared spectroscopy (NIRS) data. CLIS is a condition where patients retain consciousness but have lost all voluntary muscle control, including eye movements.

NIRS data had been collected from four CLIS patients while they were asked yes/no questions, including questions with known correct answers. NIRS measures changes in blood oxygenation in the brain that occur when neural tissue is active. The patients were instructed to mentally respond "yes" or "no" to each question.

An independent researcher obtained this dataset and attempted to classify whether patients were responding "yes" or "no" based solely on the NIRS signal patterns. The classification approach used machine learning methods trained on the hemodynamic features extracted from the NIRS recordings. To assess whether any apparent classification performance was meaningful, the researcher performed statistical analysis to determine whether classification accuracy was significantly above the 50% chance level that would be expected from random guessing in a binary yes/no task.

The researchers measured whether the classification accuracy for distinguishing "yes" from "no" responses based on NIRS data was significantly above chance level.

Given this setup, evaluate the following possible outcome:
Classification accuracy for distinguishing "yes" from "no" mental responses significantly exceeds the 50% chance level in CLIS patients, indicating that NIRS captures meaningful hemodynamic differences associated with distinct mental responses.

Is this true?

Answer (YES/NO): NO